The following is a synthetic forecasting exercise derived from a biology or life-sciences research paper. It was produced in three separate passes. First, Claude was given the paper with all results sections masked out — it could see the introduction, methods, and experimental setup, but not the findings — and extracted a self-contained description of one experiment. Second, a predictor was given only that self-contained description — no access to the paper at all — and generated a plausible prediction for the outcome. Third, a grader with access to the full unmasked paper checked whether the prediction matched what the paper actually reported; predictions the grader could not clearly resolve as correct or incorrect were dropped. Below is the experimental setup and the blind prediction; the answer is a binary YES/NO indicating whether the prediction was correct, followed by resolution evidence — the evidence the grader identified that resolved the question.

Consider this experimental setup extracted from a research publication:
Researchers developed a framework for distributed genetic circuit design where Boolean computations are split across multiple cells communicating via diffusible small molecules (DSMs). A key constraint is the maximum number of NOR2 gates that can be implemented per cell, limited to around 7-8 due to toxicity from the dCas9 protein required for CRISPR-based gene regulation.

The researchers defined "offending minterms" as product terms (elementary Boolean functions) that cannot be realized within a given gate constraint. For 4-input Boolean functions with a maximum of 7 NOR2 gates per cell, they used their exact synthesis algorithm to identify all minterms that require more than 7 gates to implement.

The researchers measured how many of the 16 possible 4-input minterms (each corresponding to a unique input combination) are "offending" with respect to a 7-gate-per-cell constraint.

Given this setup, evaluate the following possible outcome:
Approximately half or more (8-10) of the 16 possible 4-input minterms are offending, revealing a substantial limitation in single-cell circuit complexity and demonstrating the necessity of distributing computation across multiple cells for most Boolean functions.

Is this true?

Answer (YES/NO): NO